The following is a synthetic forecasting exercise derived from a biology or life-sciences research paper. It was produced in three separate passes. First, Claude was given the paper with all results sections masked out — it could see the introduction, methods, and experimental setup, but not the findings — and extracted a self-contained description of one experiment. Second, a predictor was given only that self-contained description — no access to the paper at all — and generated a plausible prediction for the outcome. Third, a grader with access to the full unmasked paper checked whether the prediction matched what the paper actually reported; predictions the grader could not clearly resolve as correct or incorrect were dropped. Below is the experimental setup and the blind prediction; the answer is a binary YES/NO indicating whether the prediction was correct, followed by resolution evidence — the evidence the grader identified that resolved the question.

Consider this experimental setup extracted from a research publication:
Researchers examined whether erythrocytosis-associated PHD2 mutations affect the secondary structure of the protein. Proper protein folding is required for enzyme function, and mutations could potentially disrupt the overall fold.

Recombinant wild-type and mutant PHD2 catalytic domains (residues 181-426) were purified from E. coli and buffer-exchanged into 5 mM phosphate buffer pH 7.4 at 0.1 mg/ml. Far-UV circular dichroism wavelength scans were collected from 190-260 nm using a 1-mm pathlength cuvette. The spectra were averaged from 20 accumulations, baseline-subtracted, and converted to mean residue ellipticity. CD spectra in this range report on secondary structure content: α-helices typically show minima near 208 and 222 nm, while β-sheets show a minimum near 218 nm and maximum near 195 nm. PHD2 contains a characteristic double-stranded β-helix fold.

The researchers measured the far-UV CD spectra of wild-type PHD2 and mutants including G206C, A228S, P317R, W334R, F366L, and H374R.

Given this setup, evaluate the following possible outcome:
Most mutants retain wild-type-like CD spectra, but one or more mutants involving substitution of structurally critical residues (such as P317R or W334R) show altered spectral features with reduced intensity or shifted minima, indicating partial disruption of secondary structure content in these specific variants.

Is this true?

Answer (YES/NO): NO